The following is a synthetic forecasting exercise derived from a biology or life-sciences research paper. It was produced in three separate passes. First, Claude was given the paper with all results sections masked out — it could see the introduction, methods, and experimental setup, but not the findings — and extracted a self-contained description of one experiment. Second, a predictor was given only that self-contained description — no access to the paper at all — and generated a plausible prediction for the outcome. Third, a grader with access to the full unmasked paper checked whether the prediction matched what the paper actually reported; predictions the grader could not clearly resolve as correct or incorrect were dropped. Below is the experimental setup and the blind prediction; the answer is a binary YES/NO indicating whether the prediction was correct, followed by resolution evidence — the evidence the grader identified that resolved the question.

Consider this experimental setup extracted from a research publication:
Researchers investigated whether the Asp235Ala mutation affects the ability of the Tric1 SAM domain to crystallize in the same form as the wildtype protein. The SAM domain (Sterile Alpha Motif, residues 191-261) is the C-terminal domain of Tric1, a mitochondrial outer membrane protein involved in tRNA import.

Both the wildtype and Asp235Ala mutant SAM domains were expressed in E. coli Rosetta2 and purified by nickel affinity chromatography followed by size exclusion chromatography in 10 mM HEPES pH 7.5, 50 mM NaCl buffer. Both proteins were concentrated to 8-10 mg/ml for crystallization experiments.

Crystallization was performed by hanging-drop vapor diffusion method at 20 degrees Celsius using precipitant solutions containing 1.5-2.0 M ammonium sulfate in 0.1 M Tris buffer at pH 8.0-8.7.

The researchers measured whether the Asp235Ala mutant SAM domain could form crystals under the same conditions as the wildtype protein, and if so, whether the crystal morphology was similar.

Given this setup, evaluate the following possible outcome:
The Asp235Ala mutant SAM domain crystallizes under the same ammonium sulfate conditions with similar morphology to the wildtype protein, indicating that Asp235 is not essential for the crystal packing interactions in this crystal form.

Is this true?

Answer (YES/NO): YES